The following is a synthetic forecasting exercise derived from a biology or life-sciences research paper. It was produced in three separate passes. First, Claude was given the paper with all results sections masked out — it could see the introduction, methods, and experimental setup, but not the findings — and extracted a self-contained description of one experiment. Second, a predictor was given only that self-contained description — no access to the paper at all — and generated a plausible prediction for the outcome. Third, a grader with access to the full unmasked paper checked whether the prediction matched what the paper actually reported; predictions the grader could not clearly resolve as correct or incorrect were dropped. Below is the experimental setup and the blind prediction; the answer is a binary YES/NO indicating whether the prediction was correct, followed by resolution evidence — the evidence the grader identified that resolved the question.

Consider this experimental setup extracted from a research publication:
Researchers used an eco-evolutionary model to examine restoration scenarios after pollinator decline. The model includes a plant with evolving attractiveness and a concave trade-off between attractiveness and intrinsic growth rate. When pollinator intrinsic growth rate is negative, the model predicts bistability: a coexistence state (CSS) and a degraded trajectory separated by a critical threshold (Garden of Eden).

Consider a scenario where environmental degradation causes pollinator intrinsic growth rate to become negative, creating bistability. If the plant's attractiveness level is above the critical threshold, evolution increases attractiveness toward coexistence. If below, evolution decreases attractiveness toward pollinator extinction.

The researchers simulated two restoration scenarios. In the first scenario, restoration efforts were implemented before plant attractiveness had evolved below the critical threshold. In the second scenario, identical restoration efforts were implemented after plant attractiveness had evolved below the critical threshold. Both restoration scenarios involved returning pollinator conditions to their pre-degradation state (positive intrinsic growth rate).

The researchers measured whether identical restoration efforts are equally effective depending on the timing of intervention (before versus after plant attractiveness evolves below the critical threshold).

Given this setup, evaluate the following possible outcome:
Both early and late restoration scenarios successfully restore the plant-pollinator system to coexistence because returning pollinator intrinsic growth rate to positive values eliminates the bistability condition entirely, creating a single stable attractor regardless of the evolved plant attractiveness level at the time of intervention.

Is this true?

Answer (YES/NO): NO